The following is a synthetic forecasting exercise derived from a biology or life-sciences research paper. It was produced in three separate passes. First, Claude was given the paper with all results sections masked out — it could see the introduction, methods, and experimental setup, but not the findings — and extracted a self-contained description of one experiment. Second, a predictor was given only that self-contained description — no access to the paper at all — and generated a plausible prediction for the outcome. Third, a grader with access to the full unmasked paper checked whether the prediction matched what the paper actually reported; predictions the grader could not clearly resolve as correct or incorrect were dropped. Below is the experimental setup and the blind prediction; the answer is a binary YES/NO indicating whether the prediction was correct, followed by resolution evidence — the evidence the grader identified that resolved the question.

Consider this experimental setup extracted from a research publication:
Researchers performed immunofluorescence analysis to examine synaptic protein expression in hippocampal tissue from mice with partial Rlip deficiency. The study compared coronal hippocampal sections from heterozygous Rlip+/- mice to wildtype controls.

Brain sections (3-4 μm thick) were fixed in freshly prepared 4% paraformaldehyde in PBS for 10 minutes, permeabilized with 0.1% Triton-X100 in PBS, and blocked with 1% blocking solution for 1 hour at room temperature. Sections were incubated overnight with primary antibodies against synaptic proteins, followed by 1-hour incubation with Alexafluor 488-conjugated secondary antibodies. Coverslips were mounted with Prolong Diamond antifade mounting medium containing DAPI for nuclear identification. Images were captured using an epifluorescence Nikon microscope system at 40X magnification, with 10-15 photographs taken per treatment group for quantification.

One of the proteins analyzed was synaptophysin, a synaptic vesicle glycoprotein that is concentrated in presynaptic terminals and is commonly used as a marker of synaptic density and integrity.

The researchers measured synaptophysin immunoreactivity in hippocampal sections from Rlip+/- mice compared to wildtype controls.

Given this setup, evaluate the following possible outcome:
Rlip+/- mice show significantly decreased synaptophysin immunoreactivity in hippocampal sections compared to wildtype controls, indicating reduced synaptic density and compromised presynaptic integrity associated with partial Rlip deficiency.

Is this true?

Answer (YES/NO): YES